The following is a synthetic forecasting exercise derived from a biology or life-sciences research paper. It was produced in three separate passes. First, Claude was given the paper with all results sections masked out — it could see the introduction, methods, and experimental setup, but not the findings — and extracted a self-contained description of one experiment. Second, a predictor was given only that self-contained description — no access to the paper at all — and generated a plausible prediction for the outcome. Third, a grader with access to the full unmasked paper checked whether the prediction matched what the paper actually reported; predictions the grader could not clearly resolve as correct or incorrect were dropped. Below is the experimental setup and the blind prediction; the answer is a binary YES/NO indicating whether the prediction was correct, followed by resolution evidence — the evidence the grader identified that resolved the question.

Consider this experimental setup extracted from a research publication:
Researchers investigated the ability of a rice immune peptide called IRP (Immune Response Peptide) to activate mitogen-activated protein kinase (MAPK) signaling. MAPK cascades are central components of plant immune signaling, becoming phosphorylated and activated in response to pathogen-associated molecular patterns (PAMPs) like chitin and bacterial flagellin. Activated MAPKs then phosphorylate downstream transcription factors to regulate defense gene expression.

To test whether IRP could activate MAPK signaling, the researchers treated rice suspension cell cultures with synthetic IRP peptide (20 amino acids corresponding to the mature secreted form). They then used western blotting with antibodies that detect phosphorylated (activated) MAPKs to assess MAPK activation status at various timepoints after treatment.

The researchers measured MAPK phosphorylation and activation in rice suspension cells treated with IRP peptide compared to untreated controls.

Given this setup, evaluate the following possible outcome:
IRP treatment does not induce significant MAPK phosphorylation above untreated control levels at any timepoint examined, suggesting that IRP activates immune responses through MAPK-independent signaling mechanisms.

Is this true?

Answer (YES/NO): NO